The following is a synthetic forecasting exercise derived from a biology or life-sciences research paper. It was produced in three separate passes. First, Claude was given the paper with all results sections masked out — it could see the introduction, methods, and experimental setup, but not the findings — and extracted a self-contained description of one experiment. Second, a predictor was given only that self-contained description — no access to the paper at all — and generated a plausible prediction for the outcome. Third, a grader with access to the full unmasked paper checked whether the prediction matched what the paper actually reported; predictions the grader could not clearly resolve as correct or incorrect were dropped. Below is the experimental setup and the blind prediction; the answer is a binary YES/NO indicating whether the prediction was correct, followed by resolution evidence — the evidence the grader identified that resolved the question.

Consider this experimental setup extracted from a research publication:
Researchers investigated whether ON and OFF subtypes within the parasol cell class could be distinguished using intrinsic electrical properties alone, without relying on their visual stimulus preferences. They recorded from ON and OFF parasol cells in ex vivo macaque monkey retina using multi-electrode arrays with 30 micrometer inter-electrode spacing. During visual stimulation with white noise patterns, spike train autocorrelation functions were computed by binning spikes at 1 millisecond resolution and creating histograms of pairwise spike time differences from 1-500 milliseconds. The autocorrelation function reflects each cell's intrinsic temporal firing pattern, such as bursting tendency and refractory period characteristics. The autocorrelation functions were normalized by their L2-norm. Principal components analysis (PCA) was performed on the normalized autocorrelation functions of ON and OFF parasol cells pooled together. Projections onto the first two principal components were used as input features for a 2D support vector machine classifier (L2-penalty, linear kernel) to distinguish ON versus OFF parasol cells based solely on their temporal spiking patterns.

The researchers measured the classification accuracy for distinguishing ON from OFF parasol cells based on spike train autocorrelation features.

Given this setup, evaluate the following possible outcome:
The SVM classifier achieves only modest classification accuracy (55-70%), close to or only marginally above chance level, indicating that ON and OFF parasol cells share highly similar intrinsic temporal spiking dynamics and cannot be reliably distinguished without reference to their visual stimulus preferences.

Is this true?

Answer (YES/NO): NO